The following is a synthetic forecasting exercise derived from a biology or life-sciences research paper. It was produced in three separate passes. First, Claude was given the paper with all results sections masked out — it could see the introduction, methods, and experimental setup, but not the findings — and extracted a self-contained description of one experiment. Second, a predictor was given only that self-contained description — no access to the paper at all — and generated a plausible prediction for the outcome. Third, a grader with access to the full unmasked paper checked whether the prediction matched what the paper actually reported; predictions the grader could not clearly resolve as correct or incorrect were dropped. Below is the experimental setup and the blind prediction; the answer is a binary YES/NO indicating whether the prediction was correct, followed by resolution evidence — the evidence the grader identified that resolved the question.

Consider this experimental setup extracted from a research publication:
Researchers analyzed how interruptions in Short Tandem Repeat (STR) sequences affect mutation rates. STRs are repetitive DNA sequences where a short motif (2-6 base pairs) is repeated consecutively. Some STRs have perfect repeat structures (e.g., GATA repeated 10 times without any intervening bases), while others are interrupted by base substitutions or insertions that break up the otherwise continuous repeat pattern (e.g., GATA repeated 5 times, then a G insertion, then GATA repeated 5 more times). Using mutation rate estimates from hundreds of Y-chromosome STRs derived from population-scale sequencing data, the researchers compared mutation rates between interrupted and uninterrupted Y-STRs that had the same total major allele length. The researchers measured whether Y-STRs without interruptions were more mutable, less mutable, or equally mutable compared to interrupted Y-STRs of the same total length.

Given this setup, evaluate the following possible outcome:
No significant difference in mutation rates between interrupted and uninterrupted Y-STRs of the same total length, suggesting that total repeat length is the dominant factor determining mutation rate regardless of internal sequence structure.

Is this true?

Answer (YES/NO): NO